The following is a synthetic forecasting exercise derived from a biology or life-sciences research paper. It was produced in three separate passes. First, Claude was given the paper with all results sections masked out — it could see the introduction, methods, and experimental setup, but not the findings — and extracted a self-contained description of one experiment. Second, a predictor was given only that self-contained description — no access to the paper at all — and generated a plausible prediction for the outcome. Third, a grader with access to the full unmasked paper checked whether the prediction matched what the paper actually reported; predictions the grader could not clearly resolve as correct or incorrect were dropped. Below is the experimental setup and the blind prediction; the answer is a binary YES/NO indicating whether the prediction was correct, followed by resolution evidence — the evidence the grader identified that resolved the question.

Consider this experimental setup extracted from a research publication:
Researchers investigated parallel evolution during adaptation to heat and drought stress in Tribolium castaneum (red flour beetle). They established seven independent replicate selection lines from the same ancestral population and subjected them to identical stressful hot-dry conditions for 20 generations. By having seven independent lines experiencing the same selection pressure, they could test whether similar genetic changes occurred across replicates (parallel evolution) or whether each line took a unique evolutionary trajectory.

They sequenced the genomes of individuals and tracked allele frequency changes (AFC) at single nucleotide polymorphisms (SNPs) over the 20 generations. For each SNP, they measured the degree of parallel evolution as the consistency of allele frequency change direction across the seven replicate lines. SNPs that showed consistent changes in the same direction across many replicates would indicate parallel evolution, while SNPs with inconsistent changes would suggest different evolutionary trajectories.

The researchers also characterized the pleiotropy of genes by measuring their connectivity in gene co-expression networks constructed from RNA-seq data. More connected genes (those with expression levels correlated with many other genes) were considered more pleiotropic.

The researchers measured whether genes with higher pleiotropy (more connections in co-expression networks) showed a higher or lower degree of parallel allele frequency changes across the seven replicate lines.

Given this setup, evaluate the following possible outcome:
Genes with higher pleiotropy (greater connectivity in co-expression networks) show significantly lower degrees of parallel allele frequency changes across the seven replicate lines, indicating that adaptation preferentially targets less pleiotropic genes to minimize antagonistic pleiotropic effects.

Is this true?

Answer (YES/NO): NO